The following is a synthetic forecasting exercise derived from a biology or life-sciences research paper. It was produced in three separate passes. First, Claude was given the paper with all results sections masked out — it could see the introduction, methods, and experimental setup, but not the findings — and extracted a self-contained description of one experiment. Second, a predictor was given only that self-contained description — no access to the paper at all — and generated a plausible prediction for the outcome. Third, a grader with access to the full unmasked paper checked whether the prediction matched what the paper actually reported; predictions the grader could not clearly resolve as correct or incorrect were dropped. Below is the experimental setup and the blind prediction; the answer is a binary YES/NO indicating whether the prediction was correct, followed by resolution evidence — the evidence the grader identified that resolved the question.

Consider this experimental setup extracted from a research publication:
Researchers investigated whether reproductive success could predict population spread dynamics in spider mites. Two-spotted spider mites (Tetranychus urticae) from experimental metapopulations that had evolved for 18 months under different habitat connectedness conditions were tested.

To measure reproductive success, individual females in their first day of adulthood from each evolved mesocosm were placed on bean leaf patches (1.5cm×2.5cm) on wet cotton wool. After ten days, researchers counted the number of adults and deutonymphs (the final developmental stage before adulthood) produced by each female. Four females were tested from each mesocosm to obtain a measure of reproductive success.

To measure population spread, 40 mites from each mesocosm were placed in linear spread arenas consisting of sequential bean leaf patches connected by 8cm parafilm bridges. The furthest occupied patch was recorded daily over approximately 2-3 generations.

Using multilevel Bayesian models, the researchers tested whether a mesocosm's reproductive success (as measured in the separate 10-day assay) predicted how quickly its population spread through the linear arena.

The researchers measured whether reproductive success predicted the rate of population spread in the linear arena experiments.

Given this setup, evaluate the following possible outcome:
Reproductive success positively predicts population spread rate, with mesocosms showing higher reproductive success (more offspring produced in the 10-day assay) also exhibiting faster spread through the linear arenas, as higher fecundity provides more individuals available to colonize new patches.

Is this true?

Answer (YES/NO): NO